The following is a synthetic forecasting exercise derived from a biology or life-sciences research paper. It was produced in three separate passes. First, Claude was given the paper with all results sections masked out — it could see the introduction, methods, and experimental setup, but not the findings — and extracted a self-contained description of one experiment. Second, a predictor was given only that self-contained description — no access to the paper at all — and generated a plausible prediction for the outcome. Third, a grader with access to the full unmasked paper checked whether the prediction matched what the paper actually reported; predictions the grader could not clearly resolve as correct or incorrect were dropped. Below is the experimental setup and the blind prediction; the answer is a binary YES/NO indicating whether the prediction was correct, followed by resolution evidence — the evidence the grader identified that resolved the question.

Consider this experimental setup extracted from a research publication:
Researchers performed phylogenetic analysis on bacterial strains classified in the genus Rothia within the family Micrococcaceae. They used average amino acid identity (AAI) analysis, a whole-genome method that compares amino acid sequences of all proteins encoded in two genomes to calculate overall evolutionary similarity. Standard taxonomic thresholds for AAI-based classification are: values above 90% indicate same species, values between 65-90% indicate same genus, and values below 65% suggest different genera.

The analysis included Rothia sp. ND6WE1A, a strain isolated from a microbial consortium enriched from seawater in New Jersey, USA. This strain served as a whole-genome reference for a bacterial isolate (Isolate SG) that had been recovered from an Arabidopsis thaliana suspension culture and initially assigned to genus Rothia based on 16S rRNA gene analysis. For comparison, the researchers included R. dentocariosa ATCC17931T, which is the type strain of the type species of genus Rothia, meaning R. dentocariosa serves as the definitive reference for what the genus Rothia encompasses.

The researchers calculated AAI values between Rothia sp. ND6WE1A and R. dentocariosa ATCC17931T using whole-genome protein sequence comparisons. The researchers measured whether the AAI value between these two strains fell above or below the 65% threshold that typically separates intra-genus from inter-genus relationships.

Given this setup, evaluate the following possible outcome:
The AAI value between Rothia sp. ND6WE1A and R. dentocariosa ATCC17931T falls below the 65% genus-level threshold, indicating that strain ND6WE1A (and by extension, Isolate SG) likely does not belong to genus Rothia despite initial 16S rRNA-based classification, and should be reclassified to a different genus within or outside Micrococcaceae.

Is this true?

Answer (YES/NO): YES